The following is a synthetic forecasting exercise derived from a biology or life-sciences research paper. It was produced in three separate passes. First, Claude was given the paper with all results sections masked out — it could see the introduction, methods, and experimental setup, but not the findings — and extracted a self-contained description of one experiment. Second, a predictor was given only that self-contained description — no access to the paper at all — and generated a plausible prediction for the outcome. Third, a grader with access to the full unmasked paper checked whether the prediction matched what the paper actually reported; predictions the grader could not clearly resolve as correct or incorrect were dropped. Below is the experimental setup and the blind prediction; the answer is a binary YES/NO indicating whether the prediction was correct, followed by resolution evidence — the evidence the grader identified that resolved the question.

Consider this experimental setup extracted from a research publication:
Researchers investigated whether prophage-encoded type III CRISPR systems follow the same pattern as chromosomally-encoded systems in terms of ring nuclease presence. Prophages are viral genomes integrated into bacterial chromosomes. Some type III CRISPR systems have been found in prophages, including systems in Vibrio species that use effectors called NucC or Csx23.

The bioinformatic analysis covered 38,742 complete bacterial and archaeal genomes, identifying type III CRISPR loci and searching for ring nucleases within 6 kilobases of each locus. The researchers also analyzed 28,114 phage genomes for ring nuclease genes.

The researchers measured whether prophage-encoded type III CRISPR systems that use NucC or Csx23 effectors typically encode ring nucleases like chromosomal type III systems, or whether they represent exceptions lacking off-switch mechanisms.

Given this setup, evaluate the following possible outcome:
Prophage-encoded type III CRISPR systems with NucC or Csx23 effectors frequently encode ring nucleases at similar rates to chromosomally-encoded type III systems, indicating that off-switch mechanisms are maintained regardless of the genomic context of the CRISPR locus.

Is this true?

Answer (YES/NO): NO